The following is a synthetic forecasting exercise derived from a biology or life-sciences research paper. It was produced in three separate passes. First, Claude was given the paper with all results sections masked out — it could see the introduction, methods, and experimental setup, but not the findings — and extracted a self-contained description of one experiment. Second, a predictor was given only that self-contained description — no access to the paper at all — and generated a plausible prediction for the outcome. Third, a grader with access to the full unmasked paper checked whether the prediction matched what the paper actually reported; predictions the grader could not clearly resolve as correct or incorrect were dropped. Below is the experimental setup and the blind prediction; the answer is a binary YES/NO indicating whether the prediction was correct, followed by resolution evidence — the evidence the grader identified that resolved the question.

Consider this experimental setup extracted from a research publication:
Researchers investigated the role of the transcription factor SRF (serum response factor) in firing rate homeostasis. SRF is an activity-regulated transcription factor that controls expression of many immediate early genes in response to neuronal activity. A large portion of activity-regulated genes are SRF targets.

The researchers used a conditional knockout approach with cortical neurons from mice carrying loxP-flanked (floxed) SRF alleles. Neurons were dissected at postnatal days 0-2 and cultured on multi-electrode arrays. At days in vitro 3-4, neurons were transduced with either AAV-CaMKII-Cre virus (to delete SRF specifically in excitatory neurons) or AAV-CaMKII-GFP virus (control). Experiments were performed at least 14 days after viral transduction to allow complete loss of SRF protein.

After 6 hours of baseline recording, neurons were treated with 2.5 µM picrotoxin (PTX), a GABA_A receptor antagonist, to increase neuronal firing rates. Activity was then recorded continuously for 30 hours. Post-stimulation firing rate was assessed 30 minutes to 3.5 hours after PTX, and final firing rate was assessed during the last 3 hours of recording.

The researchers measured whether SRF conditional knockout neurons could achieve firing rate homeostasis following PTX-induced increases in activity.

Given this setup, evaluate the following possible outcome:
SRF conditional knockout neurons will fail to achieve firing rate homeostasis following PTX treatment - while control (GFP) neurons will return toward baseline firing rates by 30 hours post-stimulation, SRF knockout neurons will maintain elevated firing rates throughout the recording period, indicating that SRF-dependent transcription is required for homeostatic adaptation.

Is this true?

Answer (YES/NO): NO